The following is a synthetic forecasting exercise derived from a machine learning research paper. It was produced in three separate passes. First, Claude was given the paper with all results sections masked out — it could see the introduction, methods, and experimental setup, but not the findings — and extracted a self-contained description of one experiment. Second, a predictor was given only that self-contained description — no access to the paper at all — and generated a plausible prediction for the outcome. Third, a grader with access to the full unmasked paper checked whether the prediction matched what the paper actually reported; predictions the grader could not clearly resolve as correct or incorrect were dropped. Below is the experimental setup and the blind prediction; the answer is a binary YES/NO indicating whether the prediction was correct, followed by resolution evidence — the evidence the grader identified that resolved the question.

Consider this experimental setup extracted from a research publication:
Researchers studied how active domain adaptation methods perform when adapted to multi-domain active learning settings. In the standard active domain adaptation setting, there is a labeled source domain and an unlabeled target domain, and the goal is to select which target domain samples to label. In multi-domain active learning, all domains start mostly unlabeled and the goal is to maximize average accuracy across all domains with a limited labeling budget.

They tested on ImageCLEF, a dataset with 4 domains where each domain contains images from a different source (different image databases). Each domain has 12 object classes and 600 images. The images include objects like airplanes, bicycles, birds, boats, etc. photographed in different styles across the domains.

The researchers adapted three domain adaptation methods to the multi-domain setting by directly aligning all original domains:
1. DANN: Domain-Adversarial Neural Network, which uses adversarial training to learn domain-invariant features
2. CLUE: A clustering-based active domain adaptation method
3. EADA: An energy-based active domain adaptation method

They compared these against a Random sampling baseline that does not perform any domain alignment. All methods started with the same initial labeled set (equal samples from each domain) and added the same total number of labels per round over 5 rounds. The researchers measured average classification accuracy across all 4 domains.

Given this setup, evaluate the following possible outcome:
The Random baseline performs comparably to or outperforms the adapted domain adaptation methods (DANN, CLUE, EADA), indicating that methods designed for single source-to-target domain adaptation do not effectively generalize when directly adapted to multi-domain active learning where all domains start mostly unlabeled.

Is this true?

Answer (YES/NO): YES